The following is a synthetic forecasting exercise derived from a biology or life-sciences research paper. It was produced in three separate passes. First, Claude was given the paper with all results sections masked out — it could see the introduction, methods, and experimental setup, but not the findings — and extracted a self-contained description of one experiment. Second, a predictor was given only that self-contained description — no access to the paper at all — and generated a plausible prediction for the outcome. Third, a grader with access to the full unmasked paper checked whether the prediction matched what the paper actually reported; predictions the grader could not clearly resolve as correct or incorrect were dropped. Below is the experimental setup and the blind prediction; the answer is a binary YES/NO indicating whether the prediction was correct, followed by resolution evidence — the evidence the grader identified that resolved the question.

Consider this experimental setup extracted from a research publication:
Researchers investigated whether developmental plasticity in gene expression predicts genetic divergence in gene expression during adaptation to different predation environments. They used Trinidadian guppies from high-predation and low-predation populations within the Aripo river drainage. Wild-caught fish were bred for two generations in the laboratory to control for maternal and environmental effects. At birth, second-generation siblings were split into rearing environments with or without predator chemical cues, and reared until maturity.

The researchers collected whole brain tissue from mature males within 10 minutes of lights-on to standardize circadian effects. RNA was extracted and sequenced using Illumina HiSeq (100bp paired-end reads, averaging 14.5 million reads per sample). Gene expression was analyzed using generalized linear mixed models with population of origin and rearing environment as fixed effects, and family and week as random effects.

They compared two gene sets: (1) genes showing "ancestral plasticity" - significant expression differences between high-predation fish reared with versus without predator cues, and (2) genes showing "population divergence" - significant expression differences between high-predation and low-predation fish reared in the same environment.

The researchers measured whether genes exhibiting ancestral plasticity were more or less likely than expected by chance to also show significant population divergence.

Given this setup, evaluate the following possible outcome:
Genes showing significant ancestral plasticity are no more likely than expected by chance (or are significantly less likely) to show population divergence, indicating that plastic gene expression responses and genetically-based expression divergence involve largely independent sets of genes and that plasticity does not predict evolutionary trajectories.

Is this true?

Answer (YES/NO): NO